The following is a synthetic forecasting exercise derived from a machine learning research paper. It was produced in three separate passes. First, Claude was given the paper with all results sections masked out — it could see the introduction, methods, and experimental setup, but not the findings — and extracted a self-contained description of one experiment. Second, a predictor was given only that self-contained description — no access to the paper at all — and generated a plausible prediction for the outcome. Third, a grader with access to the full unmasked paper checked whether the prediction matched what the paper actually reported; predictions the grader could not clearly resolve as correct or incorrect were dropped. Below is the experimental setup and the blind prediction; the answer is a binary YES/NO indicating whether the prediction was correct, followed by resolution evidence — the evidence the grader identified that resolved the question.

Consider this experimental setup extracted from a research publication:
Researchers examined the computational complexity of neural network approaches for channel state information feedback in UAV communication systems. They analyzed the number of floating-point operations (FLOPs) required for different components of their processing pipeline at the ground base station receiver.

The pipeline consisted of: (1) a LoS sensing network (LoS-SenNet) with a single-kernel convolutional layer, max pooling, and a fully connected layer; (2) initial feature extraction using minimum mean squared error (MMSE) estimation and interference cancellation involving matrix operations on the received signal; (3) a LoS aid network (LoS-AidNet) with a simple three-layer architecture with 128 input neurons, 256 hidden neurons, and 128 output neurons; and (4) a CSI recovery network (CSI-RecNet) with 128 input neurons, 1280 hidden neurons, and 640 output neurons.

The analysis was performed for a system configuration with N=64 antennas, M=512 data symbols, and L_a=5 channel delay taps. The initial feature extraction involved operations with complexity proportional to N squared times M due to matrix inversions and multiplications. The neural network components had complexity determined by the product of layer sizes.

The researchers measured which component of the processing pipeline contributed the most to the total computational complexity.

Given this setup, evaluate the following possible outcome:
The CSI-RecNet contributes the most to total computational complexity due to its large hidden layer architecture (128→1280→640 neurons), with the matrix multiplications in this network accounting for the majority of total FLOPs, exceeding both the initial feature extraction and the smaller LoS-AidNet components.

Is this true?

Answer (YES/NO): NO